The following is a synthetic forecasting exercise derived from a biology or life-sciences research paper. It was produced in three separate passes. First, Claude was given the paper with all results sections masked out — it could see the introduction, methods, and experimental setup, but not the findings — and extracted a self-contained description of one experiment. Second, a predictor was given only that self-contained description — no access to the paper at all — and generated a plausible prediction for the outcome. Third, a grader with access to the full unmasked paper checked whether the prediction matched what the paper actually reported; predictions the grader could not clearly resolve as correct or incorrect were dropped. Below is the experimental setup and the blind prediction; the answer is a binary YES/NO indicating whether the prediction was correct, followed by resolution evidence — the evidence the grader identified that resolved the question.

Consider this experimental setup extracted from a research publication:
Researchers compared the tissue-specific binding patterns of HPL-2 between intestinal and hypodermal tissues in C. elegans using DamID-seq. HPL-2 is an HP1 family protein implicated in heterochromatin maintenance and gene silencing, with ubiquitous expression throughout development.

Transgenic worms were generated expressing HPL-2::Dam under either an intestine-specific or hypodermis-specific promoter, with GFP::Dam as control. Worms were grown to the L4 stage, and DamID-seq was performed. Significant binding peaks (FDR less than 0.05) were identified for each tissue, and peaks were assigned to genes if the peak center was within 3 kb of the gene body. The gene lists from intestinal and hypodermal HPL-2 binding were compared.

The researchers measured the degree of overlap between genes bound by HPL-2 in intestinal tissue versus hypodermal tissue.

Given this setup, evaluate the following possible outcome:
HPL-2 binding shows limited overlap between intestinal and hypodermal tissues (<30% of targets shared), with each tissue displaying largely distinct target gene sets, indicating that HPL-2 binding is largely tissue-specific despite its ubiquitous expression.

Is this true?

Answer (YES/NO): YES